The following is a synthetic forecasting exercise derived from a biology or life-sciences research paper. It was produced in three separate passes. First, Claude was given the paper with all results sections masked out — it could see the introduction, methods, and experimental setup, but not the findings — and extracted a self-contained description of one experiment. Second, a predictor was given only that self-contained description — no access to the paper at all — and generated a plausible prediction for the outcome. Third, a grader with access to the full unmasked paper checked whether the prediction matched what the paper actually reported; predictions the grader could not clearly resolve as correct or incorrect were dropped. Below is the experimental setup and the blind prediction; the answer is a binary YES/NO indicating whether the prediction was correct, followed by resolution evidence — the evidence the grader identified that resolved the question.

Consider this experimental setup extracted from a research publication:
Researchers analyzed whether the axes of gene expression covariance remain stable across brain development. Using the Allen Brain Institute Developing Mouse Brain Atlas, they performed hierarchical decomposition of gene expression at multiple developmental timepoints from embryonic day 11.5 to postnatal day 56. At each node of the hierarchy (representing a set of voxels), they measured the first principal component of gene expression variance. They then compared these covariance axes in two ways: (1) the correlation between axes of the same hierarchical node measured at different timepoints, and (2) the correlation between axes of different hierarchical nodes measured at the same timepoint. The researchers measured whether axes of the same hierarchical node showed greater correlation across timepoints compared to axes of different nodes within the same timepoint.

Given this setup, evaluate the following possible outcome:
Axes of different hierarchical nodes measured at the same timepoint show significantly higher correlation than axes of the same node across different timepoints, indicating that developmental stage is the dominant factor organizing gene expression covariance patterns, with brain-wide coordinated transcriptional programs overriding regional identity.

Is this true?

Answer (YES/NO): NO